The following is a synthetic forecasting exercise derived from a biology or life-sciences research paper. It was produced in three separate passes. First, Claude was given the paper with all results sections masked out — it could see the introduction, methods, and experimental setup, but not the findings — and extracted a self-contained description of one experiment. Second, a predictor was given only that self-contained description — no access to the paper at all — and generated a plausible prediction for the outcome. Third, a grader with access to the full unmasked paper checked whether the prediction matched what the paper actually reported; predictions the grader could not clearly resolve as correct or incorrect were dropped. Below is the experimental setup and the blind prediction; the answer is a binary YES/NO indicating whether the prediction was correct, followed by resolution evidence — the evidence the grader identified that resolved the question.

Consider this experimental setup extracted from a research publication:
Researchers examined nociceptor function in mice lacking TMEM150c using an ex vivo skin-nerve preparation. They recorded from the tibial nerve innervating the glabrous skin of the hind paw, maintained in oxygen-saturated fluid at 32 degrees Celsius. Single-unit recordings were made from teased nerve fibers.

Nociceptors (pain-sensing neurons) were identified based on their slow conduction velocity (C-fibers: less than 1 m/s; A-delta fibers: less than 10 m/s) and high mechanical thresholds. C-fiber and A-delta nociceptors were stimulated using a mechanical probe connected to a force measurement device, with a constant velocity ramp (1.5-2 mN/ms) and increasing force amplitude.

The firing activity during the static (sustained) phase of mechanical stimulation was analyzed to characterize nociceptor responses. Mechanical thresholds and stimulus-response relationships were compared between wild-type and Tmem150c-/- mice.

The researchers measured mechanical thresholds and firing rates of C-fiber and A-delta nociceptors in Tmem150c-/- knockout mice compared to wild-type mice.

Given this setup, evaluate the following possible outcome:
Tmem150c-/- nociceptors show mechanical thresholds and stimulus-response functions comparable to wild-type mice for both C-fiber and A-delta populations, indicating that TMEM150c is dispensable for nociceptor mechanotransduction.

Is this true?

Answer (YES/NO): YES